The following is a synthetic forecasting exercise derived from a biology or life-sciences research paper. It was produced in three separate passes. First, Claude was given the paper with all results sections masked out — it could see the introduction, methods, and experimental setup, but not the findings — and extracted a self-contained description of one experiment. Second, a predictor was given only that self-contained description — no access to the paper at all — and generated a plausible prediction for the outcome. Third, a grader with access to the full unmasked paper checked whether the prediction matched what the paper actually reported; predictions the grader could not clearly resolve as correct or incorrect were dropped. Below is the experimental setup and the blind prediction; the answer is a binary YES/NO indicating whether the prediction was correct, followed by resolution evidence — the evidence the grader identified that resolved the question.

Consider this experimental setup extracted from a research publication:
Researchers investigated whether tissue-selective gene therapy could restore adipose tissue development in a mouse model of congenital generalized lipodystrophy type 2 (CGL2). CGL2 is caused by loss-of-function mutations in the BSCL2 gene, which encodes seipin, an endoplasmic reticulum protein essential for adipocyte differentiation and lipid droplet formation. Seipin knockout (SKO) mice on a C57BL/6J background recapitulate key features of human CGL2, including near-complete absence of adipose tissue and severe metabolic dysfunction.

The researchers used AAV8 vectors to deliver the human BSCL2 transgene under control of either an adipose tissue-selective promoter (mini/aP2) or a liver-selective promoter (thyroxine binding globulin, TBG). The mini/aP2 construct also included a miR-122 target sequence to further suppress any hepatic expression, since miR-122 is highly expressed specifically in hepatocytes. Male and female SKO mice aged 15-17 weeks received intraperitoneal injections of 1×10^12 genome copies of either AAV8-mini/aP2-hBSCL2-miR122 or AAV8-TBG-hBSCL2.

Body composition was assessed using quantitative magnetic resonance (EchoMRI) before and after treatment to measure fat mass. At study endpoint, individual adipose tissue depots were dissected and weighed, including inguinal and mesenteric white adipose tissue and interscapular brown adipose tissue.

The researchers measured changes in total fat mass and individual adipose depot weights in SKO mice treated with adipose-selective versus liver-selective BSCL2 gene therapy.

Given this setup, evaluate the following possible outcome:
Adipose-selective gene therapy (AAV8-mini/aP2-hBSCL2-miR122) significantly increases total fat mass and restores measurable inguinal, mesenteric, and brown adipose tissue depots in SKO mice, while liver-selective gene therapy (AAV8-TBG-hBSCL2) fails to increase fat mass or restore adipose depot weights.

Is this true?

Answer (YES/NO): NO